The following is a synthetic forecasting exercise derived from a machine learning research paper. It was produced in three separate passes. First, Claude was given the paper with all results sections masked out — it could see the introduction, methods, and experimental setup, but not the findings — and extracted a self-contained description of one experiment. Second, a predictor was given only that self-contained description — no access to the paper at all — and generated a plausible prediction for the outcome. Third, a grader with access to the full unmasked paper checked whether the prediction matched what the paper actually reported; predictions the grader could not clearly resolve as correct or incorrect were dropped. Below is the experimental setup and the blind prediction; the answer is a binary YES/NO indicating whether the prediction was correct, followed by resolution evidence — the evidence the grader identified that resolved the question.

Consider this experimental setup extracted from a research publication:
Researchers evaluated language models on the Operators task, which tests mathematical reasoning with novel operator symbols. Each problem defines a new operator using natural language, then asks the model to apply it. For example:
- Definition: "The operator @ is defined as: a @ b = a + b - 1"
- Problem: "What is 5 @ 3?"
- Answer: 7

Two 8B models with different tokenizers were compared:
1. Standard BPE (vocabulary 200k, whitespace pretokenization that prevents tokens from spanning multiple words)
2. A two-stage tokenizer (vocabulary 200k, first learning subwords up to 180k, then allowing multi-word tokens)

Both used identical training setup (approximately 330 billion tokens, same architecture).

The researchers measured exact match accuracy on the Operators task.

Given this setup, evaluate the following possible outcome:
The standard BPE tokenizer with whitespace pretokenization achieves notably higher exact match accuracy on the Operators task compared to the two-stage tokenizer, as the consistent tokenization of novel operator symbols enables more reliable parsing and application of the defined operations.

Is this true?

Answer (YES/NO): NO